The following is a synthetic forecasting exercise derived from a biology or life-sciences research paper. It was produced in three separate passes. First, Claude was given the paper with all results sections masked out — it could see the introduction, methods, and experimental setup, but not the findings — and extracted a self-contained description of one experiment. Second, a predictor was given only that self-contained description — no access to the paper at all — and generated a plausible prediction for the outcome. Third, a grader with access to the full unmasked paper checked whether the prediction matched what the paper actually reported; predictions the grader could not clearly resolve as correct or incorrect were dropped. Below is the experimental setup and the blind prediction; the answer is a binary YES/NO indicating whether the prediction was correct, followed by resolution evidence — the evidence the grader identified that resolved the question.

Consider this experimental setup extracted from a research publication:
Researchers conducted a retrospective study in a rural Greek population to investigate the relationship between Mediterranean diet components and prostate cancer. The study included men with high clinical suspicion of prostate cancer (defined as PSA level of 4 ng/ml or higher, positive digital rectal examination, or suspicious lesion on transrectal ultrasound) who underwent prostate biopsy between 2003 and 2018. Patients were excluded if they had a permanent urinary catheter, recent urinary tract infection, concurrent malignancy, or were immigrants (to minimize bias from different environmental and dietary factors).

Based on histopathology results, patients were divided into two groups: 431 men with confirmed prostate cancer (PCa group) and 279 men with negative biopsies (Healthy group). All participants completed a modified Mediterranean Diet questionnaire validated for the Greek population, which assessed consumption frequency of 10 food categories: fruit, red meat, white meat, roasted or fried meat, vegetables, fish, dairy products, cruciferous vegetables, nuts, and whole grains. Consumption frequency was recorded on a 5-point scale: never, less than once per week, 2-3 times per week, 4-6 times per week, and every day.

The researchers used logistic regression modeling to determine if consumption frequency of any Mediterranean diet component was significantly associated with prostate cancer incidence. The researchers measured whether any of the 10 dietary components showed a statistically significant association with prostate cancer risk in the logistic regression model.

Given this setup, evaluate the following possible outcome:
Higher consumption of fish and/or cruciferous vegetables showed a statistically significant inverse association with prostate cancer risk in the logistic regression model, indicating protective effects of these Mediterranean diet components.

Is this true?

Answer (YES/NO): NO